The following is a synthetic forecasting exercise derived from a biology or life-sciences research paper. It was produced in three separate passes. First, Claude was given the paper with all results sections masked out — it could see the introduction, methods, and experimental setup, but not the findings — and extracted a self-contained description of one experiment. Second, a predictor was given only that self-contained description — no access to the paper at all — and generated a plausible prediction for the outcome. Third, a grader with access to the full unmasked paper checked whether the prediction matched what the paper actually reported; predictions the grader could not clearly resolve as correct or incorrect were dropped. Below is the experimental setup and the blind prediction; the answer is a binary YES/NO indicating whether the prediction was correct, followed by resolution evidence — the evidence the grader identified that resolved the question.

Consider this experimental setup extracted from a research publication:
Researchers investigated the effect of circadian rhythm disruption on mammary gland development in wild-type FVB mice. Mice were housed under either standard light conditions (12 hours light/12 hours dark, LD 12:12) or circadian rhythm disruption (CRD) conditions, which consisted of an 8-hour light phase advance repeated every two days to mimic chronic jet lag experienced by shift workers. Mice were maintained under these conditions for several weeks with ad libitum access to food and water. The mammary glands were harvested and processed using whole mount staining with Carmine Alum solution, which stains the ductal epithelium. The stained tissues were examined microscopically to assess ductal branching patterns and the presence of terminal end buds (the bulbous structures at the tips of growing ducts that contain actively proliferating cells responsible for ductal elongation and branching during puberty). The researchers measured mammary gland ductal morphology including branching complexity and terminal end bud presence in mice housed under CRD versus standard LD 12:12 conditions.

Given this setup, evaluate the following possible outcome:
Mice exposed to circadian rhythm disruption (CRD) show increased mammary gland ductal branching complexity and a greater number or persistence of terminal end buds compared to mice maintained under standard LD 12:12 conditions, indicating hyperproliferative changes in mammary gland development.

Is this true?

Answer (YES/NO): NO